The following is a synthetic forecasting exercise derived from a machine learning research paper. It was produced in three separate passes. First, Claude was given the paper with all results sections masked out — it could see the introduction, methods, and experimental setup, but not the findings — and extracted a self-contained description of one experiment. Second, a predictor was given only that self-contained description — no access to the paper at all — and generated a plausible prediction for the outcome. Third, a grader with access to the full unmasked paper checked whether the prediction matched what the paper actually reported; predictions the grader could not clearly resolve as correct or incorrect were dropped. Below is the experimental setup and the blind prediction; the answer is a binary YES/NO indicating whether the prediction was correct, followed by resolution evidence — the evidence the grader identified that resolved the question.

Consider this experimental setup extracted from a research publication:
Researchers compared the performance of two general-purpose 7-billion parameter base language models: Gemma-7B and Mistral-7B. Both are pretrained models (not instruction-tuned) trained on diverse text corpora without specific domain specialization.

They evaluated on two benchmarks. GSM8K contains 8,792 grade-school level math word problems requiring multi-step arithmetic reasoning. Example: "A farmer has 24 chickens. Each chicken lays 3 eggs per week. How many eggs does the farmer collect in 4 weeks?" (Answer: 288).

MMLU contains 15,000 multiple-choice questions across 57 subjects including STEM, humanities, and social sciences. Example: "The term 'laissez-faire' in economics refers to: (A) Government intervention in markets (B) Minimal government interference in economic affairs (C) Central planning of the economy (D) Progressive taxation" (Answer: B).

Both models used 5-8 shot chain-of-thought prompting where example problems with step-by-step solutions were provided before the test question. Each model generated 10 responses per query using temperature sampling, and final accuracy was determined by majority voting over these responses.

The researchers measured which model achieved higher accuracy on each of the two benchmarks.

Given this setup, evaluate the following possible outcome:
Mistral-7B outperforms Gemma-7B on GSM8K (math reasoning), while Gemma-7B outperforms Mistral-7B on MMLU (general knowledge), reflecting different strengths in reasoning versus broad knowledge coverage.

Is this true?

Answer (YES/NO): NO